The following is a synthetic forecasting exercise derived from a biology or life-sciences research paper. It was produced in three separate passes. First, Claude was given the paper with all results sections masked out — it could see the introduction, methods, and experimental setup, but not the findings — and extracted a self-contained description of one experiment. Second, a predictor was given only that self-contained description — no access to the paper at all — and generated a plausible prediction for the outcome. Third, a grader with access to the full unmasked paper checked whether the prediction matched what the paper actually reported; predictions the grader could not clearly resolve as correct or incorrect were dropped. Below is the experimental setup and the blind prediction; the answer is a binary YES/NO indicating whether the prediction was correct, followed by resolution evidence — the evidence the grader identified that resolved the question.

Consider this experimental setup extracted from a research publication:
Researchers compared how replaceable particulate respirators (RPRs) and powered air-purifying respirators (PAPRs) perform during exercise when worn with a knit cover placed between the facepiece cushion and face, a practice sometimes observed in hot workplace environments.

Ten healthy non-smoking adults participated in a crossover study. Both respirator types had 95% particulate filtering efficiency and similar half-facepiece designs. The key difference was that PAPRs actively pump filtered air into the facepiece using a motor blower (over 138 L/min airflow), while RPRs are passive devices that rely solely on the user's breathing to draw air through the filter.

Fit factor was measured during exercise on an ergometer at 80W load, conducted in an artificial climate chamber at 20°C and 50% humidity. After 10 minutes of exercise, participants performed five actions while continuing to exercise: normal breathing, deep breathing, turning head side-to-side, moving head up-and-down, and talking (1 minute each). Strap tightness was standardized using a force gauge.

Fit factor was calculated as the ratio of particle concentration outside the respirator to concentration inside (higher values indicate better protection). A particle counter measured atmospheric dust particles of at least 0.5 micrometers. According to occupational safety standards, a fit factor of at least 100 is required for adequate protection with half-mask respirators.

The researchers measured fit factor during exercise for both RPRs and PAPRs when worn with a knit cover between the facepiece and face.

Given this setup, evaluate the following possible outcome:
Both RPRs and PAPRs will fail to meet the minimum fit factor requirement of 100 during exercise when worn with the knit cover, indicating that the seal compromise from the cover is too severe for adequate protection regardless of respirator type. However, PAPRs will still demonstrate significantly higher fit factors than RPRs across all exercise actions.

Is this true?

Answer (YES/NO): NO